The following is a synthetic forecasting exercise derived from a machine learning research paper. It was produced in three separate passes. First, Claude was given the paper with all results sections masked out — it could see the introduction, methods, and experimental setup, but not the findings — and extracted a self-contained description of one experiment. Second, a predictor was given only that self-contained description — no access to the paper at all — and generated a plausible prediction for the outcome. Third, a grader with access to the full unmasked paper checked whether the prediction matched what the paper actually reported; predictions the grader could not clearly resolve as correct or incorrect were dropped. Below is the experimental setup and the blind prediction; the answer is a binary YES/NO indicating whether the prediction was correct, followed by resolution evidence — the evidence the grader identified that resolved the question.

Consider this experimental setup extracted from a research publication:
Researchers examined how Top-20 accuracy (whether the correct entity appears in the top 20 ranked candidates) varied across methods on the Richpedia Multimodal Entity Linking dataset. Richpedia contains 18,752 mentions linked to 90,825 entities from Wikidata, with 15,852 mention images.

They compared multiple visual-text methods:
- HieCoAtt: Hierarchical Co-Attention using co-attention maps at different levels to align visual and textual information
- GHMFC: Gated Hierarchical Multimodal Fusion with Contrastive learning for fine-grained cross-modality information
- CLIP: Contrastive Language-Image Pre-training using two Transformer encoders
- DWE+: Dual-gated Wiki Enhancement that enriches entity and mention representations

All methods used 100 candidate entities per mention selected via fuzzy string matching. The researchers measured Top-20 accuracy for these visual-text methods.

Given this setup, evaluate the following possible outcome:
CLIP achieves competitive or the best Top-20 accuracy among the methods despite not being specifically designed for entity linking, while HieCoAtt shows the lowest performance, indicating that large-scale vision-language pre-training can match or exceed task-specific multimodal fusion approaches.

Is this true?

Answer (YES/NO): YES